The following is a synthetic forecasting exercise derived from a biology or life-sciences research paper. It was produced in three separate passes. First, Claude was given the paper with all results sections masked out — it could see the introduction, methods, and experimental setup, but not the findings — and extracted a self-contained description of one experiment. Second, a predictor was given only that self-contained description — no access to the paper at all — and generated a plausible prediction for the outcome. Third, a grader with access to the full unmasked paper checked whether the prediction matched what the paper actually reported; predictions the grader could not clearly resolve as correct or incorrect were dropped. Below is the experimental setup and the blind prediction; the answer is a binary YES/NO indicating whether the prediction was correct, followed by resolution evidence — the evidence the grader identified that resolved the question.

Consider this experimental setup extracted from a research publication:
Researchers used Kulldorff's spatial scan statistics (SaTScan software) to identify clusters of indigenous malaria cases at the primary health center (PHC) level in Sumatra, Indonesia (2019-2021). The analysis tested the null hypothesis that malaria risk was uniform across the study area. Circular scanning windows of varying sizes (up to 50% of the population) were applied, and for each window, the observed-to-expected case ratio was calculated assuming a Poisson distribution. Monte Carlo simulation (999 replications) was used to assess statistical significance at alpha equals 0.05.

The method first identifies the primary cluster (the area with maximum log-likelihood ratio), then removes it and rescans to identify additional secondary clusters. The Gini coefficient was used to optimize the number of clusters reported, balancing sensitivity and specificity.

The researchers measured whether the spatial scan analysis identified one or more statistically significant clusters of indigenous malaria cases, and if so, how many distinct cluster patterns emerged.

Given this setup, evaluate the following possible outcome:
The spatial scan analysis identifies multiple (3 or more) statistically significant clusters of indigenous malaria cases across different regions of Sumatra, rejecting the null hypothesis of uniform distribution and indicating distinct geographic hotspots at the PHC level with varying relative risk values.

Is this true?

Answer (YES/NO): YES